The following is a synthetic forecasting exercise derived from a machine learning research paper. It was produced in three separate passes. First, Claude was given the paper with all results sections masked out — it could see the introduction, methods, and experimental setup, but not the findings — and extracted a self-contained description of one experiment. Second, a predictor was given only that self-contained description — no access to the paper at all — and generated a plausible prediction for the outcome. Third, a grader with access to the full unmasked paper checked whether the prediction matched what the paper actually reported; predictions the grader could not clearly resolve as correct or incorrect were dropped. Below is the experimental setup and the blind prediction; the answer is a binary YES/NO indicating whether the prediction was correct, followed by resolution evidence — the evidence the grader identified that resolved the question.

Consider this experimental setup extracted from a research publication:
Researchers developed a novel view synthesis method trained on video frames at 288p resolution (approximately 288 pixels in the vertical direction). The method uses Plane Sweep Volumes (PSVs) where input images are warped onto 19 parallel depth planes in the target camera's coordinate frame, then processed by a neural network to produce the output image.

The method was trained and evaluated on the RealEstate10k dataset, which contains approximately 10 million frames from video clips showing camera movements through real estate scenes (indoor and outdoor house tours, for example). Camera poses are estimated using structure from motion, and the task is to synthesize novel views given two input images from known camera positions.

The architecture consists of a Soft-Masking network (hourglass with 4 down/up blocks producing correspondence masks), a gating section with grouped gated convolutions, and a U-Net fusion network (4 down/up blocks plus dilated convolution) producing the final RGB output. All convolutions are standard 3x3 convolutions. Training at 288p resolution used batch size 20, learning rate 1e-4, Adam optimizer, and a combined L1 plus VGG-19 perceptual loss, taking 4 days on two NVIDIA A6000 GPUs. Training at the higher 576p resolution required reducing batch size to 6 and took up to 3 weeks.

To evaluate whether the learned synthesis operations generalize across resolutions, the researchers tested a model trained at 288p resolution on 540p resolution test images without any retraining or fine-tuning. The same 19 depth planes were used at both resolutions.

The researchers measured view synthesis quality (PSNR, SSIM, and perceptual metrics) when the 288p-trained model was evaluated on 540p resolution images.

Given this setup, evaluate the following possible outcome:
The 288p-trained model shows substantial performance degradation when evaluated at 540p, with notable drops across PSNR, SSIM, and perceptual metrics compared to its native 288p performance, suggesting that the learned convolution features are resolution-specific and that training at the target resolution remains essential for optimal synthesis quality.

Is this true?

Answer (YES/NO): NO